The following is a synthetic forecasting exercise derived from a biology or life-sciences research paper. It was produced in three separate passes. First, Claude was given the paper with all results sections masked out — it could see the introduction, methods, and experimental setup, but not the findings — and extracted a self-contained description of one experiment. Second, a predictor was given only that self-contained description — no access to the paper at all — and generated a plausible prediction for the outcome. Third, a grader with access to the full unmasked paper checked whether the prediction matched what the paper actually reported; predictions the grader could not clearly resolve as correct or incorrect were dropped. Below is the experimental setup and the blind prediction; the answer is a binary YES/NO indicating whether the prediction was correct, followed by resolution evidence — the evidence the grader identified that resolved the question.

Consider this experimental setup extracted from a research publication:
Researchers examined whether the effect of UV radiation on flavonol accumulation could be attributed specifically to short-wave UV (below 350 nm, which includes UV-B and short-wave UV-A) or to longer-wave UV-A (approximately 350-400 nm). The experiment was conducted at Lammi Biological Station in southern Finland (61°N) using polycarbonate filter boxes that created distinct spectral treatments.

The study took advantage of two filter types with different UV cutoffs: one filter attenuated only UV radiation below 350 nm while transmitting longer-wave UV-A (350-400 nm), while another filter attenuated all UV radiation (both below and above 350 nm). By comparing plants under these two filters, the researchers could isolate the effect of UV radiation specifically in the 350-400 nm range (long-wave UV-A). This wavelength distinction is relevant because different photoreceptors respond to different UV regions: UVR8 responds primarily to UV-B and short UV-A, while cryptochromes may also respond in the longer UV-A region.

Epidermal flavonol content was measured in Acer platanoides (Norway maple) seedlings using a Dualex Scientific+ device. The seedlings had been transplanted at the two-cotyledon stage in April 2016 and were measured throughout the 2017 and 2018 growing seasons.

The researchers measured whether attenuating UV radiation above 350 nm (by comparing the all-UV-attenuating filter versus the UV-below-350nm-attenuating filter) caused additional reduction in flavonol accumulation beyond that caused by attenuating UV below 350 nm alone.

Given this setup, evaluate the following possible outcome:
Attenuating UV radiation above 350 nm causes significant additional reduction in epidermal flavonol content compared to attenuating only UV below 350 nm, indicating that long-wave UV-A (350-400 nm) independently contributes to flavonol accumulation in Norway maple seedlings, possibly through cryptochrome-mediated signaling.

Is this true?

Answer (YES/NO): NO